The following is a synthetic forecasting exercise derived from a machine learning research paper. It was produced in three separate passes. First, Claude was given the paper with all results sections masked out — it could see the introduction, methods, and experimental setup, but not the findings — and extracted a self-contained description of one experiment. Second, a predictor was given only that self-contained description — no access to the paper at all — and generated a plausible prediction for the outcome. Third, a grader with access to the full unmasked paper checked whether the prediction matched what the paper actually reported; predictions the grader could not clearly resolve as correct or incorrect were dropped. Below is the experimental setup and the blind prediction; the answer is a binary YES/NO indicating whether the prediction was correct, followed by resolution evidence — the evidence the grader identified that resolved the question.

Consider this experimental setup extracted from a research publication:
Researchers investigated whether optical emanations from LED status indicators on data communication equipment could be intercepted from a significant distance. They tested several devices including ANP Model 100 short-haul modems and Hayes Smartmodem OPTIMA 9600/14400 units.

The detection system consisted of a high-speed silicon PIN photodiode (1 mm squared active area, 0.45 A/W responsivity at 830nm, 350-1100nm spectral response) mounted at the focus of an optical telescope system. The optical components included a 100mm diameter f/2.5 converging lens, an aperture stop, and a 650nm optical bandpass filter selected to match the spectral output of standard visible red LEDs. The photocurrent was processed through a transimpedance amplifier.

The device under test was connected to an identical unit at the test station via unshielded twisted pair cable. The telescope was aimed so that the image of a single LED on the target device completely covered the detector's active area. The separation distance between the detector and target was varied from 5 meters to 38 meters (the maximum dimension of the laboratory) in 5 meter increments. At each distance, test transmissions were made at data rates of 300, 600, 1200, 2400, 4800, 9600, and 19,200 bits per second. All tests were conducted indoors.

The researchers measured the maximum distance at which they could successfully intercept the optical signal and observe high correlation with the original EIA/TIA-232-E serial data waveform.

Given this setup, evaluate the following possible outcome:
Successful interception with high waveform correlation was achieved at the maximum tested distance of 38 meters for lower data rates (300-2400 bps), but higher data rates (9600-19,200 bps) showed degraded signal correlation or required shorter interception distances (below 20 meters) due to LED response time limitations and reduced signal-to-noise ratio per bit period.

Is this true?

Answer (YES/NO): NO